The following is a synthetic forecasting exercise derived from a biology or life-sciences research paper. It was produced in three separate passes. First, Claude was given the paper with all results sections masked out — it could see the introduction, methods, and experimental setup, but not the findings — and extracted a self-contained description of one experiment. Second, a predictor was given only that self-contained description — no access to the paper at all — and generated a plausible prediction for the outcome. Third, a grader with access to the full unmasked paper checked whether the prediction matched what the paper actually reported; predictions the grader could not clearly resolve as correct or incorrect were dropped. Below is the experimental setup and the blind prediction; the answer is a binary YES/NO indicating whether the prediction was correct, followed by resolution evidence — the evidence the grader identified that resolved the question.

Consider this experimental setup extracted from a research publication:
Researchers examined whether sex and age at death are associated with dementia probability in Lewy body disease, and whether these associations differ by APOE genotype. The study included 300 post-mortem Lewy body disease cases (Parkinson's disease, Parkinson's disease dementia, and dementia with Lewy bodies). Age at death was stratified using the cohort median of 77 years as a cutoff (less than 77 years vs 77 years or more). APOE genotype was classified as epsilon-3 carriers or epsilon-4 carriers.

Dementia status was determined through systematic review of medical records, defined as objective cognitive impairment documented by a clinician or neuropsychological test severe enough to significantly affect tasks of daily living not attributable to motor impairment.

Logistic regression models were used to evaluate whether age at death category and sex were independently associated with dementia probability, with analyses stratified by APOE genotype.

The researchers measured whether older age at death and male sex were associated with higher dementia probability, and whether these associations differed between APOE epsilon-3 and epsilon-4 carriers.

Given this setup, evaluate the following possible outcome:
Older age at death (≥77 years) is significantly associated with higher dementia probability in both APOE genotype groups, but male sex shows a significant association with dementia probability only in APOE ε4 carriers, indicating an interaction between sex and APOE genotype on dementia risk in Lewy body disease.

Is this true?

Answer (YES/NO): NO